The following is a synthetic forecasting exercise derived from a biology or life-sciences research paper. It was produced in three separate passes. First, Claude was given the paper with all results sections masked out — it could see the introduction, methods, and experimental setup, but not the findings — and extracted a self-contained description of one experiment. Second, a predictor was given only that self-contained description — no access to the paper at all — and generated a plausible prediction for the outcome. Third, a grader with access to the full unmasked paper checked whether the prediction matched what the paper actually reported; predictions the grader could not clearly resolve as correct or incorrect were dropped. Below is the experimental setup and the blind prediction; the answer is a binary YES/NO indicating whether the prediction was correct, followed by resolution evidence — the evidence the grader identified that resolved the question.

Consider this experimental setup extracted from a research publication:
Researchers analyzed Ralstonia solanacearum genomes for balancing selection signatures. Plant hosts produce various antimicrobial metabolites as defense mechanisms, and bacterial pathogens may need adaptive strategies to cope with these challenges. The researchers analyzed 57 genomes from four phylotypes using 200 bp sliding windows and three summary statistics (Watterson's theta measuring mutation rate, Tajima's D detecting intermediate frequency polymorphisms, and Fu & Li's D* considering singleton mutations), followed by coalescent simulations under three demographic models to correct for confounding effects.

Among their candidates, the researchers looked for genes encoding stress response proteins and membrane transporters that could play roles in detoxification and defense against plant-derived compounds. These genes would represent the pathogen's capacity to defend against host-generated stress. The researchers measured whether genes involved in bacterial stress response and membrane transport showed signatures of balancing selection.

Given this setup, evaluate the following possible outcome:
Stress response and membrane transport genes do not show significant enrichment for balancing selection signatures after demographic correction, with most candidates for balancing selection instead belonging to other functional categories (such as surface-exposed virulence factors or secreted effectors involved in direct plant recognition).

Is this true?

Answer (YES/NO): NO